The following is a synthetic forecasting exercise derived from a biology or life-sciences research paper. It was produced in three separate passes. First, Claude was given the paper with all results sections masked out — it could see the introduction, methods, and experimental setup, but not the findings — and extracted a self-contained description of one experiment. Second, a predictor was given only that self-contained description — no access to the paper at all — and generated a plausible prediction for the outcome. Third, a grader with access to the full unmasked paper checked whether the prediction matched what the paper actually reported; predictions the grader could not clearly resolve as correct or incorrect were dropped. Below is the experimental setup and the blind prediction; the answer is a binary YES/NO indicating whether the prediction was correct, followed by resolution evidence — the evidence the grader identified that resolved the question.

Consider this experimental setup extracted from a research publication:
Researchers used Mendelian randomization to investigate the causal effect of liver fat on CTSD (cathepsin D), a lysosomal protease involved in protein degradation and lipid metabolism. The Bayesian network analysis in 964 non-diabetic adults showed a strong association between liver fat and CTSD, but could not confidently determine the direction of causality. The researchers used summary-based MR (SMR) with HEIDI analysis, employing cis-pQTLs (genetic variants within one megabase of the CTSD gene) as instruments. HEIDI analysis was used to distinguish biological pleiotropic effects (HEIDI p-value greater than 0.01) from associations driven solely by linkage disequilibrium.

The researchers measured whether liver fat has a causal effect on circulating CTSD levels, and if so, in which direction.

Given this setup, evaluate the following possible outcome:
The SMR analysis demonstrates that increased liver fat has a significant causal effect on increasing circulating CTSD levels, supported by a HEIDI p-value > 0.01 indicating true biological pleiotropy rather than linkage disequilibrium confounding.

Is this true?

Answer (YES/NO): YES